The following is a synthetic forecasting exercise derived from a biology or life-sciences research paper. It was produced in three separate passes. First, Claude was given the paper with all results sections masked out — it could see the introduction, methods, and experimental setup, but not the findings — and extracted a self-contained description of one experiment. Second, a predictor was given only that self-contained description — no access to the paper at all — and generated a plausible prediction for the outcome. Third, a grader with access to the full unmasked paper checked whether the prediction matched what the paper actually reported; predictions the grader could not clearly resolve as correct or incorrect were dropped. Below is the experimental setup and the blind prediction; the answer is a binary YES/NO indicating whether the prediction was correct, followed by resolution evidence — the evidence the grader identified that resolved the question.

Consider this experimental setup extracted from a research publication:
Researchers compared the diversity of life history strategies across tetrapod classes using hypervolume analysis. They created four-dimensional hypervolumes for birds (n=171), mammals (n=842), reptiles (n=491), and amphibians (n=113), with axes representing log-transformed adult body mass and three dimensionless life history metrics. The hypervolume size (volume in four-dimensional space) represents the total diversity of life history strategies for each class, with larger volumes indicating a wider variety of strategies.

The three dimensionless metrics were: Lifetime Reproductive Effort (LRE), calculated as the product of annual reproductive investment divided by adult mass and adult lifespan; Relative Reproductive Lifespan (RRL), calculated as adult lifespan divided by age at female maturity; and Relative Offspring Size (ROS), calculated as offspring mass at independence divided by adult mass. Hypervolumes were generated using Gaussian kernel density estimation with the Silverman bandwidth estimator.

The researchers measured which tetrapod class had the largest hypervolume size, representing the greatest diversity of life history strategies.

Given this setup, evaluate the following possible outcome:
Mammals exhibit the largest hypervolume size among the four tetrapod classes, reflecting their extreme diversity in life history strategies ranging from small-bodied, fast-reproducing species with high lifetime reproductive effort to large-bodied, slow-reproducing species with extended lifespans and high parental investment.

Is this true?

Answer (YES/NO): NO